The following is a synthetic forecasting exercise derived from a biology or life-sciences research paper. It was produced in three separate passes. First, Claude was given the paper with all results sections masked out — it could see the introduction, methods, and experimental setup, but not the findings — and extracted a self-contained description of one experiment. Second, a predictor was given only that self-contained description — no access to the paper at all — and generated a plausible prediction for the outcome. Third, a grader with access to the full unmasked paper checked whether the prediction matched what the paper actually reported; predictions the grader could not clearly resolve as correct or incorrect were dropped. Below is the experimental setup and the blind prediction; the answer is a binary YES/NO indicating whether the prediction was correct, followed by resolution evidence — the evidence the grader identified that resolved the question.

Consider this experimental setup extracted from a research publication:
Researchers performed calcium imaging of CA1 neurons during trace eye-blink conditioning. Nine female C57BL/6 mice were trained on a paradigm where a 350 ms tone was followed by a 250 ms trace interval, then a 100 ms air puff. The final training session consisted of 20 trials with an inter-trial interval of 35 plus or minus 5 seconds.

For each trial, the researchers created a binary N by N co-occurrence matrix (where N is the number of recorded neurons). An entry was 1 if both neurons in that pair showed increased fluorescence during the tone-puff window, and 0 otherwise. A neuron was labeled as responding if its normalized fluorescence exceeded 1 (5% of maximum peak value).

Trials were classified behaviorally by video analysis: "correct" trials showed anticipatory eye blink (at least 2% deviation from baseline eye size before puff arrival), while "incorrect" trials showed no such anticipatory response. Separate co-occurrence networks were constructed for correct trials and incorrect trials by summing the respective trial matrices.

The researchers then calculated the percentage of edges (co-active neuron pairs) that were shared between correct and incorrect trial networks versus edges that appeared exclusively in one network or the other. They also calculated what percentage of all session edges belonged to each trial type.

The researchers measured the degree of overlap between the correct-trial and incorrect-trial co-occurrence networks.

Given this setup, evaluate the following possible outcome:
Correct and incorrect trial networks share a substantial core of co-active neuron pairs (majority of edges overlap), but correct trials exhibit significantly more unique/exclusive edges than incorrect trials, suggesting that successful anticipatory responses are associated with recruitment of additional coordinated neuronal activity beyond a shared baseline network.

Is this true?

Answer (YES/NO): NO